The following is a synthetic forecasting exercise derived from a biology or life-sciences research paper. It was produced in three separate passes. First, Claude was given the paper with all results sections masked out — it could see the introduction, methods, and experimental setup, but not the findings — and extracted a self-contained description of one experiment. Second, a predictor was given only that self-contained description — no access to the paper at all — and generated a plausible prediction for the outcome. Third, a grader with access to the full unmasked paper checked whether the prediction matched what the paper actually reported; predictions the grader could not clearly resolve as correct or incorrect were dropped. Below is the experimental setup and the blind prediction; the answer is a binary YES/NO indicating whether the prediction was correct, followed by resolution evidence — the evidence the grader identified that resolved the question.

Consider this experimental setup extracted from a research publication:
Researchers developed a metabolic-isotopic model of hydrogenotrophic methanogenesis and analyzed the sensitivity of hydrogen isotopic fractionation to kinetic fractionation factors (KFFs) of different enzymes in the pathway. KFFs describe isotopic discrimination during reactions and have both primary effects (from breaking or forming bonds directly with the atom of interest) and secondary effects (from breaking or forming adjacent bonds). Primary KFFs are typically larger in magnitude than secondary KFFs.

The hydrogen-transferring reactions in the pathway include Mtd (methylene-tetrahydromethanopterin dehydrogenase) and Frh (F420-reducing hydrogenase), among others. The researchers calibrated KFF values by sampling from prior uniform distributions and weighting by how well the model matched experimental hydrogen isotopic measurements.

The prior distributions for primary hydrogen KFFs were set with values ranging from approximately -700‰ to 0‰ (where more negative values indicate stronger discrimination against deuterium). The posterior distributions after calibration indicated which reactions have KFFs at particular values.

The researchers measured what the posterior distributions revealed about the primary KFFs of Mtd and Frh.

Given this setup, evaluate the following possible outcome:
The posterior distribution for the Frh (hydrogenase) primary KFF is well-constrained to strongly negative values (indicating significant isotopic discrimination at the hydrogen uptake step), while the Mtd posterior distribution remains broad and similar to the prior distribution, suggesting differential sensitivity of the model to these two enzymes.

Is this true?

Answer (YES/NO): NO